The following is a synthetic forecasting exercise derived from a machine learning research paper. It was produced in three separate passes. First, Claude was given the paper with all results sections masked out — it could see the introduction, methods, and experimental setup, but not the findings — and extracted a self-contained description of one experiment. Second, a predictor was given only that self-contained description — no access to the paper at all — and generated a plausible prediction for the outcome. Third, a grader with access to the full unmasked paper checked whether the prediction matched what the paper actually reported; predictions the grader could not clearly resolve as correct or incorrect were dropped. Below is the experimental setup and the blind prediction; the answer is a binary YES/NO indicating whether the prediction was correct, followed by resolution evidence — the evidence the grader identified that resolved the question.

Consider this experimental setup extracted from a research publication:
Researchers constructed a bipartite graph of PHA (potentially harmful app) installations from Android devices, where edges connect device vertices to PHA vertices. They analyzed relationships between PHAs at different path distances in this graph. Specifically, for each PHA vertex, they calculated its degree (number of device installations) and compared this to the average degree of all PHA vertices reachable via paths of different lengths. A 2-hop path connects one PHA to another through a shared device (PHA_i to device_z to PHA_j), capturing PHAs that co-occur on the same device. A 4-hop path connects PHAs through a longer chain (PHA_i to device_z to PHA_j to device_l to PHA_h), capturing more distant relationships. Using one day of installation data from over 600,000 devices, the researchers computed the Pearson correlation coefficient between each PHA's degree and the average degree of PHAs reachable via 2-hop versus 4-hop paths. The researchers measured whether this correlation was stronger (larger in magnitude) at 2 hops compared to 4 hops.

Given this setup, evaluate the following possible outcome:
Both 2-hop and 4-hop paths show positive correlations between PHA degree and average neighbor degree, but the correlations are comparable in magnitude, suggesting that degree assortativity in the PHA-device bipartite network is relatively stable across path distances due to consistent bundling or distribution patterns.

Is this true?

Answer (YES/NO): NO